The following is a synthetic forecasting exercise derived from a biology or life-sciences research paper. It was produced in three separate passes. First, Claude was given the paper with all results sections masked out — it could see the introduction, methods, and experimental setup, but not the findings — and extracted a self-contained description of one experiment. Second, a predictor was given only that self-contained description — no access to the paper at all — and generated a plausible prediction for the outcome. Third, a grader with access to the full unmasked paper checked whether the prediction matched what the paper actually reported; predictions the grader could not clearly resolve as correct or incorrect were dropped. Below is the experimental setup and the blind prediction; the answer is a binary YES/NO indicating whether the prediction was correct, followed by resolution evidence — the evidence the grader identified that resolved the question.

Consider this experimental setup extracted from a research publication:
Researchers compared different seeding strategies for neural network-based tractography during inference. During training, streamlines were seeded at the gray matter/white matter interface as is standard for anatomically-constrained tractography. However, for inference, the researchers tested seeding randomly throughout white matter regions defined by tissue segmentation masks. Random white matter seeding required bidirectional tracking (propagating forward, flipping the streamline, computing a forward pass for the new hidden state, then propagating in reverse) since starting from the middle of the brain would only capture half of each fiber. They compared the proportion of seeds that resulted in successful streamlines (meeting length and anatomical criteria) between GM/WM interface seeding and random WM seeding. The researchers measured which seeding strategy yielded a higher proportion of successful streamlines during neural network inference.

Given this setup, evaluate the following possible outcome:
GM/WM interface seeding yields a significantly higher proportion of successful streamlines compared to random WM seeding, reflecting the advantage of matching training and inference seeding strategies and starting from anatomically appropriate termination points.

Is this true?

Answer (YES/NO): NO